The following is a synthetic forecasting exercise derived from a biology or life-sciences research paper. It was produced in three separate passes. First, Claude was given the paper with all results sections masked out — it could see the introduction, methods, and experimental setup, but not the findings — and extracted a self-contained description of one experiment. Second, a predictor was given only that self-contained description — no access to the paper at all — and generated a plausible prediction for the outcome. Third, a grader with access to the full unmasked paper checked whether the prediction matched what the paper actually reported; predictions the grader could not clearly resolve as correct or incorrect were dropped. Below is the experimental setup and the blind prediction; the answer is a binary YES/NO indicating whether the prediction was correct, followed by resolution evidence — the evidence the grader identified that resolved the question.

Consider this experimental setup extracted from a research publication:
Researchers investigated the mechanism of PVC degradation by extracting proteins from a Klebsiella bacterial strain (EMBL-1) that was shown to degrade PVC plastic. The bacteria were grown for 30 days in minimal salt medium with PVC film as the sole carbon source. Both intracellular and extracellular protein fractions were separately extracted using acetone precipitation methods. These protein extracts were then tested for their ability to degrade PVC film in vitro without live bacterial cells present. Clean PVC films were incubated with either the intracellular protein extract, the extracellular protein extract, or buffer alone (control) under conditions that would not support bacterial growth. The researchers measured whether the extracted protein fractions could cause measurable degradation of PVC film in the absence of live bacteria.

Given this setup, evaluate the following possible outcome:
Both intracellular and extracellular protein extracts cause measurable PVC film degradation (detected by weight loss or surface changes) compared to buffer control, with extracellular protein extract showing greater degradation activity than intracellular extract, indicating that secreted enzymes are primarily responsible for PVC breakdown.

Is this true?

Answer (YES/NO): YES